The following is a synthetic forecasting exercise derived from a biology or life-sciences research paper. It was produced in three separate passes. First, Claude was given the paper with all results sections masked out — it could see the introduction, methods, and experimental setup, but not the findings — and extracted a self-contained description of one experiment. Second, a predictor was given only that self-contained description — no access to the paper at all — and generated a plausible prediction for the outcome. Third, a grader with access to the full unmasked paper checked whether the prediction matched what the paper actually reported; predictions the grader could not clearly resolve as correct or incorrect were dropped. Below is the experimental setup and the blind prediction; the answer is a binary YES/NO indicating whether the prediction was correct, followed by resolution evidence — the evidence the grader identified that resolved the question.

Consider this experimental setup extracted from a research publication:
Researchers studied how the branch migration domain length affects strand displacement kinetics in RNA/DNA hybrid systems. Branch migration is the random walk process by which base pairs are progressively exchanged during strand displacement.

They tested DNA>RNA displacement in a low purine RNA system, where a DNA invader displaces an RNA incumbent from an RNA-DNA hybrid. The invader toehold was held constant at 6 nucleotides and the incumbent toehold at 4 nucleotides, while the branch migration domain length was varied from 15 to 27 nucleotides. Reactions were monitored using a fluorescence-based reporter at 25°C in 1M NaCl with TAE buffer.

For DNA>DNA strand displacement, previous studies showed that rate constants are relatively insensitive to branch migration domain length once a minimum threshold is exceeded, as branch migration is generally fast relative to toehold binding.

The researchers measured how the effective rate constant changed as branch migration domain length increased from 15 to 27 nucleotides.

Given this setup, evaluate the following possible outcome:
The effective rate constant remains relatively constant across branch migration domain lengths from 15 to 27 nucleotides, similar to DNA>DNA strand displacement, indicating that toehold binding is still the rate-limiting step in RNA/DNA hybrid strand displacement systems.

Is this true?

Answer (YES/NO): NO